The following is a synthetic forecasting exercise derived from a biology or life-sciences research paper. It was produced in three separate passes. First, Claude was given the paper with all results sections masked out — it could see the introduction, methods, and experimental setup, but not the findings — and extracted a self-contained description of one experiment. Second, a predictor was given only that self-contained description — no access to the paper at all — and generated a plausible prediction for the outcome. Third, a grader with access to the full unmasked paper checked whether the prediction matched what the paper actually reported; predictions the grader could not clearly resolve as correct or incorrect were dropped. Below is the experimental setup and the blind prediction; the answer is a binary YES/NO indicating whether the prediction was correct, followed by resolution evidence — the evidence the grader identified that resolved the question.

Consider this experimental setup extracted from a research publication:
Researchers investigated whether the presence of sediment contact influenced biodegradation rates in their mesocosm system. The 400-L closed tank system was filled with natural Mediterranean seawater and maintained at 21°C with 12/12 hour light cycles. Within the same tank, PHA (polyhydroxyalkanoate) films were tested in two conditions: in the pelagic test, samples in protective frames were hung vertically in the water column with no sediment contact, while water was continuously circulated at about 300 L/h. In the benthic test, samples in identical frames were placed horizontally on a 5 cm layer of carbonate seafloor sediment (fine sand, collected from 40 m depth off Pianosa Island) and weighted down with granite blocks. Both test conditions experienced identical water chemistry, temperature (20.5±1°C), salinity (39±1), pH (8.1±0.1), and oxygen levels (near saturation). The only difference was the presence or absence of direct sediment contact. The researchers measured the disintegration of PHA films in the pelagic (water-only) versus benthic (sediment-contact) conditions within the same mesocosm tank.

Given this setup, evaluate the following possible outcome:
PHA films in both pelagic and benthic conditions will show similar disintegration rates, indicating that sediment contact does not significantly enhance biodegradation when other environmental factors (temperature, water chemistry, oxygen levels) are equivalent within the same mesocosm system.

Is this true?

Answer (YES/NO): NO